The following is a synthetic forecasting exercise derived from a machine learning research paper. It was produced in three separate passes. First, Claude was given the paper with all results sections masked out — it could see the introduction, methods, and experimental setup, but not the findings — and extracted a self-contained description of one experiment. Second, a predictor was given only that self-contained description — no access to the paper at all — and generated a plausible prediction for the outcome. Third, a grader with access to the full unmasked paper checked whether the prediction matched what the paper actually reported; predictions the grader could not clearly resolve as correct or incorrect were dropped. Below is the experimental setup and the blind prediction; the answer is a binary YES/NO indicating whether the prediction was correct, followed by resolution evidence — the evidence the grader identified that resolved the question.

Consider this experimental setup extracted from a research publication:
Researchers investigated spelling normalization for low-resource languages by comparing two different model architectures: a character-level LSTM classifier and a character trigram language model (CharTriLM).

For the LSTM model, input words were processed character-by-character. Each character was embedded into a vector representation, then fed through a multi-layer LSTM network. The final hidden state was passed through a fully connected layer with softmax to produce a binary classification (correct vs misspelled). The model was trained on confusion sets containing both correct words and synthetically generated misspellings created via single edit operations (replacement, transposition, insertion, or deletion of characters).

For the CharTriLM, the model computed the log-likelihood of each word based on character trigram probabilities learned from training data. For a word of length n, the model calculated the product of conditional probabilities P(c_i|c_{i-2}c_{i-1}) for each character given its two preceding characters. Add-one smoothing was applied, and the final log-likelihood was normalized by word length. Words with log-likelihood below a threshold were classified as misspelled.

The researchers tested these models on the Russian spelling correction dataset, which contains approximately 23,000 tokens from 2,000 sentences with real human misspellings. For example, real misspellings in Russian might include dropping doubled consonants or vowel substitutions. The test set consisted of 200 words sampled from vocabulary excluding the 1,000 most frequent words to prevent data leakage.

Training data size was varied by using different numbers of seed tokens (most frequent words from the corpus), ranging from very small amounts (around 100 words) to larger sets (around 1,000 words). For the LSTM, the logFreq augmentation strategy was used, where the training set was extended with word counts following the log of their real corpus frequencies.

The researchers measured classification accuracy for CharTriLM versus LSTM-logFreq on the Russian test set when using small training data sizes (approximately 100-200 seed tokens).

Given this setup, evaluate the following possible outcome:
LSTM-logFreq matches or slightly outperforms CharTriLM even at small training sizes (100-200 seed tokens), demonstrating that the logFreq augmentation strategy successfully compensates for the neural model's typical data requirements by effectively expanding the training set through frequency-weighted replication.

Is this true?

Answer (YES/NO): NO